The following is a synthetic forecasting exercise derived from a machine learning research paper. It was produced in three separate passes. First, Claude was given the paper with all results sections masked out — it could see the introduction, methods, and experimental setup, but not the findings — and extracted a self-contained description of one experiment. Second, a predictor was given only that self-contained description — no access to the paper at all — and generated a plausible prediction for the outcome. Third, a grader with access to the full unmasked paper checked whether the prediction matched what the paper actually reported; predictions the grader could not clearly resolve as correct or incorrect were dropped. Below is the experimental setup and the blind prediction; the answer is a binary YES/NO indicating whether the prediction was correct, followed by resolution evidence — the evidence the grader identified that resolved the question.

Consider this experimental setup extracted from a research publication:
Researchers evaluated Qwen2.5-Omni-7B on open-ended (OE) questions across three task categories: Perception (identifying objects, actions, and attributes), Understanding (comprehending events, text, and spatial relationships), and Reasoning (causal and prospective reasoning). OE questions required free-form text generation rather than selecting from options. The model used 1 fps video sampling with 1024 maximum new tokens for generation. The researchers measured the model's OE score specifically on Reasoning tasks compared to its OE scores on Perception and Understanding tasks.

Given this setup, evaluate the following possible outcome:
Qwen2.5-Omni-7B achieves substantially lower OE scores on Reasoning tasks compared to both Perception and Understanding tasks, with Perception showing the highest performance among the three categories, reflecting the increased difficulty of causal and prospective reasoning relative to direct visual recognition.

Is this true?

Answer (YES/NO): NO